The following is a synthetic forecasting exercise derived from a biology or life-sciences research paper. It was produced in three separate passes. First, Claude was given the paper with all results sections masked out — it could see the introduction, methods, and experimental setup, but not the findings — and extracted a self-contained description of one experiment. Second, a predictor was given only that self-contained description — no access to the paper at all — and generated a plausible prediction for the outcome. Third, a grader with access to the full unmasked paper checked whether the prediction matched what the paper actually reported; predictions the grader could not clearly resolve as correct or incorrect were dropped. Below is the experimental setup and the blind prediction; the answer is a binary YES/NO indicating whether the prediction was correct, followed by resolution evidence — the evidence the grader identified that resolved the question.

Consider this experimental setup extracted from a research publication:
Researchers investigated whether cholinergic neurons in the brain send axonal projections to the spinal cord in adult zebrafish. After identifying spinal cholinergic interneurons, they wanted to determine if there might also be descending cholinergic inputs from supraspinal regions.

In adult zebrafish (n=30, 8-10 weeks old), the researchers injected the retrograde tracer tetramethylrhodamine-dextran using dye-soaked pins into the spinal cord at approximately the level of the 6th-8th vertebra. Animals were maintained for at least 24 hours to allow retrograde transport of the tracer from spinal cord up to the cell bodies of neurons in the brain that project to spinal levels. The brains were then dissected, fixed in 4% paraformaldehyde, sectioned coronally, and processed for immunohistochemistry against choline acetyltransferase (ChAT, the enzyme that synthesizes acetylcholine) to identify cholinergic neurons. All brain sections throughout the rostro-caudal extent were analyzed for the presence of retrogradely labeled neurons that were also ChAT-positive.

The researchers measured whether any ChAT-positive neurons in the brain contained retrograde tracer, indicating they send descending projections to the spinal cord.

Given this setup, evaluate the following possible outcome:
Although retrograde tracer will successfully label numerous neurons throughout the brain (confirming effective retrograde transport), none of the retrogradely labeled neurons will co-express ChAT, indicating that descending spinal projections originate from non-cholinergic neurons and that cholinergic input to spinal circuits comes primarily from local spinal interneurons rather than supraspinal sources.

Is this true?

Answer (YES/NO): YES